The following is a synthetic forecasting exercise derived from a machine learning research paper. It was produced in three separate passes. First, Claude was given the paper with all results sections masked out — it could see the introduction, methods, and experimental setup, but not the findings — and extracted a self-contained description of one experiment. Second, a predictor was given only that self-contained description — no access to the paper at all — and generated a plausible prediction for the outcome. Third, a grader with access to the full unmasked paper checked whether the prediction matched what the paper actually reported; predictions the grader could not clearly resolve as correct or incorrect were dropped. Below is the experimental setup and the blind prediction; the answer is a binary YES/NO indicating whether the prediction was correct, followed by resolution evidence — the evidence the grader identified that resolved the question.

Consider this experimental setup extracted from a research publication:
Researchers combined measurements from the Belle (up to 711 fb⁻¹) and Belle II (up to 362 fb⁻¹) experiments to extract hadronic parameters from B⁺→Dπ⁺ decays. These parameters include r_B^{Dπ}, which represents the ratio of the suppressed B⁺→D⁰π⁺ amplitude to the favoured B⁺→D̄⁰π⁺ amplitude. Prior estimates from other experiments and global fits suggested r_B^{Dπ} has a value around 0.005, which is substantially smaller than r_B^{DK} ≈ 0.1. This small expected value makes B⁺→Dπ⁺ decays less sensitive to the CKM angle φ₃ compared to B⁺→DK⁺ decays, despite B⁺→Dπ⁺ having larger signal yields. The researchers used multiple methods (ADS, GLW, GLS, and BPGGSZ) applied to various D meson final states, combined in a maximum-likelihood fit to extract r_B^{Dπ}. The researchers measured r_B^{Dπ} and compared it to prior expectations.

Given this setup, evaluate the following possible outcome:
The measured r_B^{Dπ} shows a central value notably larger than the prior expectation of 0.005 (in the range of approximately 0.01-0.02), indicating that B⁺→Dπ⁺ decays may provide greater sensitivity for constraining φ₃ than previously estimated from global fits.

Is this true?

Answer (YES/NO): YES